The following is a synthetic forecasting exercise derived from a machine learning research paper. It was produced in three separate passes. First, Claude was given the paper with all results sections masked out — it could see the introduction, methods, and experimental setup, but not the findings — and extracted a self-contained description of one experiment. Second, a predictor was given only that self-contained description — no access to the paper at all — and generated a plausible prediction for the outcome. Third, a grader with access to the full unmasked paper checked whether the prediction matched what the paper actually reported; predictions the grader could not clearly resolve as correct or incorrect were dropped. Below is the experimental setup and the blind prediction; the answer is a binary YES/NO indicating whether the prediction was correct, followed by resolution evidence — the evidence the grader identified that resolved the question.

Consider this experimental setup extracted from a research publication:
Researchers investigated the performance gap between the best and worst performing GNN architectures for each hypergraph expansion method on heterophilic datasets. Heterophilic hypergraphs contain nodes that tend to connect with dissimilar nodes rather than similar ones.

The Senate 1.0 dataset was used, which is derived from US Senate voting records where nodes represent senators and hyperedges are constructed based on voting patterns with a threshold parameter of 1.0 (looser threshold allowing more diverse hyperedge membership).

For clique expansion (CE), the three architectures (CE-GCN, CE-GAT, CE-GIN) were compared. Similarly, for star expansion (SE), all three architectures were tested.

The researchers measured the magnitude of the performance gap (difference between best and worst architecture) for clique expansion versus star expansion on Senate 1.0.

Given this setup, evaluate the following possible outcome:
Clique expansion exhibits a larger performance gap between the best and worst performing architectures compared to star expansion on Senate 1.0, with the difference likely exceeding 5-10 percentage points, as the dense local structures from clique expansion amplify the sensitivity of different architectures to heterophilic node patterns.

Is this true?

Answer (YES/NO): NO